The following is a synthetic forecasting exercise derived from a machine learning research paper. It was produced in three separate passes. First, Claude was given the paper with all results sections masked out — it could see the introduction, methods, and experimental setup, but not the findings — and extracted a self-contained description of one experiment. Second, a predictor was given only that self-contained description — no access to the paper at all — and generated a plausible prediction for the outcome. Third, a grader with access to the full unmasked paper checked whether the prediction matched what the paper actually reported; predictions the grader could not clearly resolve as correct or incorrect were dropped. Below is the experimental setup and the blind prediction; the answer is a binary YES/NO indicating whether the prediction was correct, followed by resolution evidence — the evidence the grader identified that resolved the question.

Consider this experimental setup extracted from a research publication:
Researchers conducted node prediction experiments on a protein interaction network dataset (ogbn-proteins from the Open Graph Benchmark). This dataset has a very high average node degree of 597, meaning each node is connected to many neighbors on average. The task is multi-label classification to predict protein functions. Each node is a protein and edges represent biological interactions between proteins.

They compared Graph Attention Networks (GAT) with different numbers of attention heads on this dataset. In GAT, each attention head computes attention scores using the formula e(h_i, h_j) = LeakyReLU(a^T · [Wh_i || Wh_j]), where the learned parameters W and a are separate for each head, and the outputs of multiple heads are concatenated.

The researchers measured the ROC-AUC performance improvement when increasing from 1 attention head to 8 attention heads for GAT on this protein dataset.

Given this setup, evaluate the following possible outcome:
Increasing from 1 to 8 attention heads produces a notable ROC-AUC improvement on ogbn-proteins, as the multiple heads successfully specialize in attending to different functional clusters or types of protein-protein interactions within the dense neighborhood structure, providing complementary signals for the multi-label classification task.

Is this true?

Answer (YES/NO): YES